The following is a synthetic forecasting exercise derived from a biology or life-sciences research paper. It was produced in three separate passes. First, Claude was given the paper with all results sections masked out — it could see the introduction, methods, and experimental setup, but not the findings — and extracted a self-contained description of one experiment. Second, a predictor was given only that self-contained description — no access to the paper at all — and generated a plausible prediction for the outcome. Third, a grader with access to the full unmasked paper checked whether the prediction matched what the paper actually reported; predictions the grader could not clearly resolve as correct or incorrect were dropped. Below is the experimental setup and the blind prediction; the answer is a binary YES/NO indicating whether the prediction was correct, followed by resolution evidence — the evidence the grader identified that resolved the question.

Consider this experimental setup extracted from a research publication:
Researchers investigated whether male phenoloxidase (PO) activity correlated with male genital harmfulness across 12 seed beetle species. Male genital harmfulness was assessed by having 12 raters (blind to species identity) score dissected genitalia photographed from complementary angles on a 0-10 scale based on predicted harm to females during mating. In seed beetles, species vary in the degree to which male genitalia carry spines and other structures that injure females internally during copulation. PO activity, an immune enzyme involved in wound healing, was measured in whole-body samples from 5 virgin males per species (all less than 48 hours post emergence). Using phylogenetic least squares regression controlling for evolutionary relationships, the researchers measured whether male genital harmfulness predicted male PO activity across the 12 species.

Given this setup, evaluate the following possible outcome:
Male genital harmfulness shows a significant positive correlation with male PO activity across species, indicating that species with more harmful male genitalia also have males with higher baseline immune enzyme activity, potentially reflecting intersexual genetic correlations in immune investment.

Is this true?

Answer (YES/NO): NO